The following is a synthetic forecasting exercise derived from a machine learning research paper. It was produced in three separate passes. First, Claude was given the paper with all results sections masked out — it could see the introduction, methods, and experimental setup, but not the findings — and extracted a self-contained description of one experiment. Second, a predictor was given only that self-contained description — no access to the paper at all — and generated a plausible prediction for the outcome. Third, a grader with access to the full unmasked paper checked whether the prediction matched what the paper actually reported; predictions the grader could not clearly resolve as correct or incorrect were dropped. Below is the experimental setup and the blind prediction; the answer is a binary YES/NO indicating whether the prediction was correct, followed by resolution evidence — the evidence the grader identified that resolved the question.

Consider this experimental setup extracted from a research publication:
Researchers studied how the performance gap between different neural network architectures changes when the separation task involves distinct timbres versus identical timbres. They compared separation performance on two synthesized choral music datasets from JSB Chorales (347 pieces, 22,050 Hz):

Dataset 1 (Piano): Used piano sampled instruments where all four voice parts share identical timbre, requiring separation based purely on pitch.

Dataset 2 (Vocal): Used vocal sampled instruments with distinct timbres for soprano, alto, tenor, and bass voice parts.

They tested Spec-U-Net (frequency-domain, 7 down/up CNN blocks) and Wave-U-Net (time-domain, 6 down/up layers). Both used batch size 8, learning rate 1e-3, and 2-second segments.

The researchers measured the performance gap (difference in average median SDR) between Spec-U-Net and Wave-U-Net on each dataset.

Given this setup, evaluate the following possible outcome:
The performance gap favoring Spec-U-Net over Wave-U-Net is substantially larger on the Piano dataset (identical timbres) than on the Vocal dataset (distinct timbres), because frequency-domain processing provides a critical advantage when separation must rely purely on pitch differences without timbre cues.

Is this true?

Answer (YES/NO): NO